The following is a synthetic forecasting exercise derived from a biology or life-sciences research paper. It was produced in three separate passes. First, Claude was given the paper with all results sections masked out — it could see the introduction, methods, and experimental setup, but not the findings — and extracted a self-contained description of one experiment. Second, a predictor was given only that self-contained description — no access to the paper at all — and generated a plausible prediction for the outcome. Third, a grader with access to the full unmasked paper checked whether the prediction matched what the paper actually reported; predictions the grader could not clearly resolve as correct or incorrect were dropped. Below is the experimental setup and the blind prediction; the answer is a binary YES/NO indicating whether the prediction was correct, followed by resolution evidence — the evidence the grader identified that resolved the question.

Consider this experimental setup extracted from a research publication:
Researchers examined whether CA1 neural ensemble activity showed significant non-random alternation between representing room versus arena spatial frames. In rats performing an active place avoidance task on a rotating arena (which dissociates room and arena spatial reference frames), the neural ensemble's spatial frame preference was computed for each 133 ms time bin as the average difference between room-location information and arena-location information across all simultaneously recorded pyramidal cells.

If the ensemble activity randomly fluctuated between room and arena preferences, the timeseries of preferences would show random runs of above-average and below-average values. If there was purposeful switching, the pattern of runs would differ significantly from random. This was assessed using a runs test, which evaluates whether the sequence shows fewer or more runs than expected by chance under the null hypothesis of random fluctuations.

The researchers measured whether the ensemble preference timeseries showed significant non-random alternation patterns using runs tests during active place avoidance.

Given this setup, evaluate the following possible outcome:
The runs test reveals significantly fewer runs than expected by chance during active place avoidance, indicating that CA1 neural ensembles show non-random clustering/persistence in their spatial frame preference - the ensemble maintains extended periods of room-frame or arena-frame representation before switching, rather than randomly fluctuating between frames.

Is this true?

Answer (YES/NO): NO